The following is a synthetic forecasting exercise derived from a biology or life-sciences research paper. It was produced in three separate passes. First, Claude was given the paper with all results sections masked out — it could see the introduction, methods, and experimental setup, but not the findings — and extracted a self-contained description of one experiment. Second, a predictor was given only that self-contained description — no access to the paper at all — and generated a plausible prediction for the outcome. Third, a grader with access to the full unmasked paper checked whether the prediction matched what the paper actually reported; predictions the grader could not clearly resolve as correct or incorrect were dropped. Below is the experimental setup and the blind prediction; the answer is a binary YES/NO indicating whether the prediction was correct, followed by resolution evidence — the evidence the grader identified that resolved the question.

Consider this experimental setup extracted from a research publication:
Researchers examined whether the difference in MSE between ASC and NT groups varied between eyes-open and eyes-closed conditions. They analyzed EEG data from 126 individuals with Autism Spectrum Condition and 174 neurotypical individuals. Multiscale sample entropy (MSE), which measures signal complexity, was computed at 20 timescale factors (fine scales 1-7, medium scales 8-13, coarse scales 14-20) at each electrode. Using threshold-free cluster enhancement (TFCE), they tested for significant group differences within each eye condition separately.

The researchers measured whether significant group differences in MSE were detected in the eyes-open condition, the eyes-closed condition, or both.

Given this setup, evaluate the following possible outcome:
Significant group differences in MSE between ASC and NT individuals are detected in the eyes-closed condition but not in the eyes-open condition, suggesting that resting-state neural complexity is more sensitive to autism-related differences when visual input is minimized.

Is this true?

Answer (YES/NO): YES